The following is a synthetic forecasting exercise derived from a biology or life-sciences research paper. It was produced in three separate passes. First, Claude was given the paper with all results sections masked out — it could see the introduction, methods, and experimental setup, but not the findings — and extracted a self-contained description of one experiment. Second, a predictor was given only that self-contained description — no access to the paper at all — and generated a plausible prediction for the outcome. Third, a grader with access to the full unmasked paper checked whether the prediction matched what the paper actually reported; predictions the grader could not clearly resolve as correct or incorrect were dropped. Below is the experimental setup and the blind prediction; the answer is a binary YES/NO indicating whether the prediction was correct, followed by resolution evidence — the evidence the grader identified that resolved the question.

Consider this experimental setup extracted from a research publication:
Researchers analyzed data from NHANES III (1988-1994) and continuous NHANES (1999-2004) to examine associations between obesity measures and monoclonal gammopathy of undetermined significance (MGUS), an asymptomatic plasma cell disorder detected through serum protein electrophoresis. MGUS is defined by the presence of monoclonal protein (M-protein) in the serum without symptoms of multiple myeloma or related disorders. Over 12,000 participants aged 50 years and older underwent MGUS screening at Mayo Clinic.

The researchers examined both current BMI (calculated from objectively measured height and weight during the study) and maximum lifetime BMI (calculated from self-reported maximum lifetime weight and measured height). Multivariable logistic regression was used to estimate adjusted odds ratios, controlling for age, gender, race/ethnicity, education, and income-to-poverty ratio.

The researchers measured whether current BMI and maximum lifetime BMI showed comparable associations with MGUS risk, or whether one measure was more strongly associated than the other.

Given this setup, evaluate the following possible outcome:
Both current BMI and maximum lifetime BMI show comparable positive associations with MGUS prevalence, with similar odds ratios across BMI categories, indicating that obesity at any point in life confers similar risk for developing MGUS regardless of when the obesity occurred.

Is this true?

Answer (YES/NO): NO